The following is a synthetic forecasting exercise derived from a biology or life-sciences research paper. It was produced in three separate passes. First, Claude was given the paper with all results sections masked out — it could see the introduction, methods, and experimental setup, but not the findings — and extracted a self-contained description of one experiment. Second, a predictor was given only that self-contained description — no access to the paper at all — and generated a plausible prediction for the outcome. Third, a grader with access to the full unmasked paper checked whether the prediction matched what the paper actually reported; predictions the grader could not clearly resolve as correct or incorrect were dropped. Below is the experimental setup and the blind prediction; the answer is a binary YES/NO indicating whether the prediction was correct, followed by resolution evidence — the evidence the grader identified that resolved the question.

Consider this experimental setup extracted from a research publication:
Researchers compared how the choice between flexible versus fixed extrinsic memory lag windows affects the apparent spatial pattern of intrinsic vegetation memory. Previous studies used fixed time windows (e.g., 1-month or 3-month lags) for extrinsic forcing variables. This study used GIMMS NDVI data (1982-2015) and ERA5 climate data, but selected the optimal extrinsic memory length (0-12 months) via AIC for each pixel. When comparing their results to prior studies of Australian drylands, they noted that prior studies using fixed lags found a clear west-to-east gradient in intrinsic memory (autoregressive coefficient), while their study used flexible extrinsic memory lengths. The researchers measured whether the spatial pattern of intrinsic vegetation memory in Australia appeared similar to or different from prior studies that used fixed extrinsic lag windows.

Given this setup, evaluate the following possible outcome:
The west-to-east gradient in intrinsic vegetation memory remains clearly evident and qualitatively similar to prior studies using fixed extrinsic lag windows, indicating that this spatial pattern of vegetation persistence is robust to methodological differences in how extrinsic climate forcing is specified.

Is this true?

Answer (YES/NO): NO